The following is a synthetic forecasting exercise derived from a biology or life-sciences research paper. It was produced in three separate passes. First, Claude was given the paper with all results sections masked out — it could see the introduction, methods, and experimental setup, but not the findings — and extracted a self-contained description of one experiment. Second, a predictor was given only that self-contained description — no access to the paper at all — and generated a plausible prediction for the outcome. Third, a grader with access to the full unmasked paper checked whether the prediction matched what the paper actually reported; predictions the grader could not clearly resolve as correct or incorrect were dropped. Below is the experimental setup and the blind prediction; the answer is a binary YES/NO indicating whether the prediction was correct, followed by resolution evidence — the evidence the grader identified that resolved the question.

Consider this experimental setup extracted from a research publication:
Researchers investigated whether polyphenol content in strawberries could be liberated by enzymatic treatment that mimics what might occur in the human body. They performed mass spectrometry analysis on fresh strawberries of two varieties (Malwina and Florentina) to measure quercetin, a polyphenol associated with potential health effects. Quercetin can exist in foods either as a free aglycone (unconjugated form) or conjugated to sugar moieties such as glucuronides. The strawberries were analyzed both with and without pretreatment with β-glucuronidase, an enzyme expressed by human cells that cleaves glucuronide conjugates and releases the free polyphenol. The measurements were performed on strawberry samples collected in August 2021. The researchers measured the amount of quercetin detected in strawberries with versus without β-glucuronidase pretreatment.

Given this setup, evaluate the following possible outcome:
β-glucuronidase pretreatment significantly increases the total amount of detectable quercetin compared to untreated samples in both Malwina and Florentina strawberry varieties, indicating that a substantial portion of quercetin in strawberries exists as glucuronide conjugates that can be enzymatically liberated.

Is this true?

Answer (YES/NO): YES